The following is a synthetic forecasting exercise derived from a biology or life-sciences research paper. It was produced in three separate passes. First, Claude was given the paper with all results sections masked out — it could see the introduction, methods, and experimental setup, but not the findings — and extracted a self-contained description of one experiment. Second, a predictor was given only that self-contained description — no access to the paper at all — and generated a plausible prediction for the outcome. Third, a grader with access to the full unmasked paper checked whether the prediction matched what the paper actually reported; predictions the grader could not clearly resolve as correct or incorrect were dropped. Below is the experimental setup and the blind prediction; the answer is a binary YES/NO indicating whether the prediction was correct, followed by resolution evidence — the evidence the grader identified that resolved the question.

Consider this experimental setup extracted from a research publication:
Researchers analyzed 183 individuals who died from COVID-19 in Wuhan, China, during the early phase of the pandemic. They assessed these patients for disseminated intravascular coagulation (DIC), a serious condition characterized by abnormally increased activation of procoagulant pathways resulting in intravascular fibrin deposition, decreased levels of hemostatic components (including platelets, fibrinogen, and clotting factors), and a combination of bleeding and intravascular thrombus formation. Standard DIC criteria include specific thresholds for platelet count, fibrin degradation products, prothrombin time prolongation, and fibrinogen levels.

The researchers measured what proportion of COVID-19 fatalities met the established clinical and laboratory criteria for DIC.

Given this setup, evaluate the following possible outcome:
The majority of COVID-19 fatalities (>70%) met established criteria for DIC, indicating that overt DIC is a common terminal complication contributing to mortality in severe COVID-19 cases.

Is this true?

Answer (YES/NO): YES